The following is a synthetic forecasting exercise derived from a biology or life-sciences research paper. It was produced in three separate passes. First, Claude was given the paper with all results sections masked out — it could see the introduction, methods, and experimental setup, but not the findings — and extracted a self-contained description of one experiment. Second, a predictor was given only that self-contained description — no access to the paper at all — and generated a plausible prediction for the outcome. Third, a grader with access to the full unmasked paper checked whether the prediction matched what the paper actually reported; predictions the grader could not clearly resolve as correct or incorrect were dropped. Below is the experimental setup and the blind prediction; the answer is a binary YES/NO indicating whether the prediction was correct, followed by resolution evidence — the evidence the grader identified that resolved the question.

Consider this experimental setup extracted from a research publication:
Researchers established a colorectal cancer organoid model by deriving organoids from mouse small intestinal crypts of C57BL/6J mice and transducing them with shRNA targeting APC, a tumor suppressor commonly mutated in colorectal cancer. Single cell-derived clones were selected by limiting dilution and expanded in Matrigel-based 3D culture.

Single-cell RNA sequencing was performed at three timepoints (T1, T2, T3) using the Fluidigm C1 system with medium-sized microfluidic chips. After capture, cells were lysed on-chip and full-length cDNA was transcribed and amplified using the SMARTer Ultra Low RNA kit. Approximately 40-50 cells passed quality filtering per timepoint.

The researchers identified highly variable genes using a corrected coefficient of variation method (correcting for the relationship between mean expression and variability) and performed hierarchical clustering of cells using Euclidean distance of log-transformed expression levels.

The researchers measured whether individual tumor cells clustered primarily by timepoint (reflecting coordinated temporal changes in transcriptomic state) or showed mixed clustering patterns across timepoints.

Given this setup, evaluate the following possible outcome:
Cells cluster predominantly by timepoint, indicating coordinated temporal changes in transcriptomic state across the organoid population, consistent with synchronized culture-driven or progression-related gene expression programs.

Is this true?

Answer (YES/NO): NO